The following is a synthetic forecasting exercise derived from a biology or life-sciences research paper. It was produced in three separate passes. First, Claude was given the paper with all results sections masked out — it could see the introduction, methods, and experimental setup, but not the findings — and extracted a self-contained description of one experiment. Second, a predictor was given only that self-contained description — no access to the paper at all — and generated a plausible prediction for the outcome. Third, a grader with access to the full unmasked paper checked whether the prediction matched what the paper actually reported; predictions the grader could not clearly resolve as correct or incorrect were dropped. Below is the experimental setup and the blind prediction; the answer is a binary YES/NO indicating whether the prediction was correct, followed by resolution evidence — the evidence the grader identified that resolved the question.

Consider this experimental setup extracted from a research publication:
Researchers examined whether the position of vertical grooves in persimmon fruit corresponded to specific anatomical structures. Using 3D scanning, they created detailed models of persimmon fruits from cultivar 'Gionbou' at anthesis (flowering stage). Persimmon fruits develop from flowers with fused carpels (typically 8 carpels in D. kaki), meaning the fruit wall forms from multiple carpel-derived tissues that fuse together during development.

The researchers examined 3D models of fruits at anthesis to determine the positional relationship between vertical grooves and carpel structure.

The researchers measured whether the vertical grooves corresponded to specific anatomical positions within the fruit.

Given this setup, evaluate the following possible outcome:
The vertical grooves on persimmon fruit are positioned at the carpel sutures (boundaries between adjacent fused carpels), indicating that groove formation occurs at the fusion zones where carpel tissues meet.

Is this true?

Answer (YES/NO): YES